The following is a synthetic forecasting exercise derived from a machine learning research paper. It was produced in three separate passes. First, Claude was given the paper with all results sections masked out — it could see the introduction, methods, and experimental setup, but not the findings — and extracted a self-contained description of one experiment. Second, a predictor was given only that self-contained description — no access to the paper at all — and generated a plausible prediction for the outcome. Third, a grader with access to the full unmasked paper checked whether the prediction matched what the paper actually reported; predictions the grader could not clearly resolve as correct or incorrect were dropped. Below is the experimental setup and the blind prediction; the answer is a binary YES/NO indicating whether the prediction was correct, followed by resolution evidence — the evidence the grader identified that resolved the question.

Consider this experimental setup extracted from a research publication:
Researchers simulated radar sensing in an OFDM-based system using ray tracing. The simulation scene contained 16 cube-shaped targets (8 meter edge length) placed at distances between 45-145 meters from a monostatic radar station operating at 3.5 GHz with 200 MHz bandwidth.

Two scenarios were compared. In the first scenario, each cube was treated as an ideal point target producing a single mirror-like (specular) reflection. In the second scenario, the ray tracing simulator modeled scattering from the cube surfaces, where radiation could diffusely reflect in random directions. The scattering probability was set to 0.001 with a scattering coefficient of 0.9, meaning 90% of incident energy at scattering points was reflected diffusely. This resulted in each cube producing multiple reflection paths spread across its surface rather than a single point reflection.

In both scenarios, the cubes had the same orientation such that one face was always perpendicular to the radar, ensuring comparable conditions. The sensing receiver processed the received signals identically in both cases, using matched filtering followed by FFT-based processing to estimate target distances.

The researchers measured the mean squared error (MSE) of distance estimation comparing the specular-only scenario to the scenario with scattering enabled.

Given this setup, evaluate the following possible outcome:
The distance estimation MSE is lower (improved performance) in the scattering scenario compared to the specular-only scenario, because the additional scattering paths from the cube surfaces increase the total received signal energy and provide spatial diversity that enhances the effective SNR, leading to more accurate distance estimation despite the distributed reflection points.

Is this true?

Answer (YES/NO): NO